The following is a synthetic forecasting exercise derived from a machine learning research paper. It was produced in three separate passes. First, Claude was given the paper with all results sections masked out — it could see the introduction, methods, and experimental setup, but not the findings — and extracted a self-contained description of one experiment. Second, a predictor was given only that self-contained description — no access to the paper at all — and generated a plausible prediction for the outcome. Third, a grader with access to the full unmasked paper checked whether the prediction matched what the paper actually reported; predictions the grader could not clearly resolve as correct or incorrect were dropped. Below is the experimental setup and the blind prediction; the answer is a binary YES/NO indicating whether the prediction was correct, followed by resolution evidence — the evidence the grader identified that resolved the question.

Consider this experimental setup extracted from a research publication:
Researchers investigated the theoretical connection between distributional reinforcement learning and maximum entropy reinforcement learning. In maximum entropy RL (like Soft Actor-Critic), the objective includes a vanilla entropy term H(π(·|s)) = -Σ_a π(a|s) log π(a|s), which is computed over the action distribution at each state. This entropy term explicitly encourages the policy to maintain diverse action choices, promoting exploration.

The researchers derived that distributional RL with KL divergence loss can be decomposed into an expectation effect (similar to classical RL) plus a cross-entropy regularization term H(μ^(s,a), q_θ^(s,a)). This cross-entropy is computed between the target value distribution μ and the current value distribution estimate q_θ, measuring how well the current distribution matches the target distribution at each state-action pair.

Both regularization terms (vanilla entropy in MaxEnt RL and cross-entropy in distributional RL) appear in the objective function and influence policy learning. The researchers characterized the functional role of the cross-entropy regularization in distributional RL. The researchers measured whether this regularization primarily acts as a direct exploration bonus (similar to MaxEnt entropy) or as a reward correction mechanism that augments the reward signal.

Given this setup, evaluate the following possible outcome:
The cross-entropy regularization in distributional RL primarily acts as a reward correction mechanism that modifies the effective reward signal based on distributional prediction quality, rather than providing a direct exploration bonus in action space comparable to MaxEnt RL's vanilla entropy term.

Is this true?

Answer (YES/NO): YES